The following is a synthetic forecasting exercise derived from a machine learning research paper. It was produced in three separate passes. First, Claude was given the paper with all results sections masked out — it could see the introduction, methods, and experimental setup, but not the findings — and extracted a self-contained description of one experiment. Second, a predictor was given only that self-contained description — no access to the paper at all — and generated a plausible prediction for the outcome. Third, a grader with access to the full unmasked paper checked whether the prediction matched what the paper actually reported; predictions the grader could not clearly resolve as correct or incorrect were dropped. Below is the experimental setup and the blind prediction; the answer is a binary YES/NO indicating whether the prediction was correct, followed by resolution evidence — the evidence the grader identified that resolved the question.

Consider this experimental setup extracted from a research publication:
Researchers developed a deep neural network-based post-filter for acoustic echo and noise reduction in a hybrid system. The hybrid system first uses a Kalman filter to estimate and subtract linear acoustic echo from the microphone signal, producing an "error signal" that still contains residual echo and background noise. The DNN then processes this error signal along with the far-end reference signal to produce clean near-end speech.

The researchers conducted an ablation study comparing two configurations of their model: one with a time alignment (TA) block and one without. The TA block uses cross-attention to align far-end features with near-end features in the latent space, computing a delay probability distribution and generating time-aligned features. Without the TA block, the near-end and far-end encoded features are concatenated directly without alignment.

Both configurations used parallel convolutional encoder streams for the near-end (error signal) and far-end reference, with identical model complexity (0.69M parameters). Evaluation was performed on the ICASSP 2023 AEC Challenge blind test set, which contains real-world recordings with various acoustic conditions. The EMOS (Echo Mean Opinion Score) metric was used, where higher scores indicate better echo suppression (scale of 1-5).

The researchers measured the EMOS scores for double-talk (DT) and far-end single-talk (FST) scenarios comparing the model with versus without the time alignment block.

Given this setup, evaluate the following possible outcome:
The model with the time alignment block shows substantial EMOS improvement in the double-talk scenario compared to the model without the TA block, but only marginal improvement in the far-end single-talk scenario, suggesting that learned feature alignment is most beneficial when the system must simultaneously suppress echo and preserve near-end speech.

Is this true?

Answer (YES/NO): NO